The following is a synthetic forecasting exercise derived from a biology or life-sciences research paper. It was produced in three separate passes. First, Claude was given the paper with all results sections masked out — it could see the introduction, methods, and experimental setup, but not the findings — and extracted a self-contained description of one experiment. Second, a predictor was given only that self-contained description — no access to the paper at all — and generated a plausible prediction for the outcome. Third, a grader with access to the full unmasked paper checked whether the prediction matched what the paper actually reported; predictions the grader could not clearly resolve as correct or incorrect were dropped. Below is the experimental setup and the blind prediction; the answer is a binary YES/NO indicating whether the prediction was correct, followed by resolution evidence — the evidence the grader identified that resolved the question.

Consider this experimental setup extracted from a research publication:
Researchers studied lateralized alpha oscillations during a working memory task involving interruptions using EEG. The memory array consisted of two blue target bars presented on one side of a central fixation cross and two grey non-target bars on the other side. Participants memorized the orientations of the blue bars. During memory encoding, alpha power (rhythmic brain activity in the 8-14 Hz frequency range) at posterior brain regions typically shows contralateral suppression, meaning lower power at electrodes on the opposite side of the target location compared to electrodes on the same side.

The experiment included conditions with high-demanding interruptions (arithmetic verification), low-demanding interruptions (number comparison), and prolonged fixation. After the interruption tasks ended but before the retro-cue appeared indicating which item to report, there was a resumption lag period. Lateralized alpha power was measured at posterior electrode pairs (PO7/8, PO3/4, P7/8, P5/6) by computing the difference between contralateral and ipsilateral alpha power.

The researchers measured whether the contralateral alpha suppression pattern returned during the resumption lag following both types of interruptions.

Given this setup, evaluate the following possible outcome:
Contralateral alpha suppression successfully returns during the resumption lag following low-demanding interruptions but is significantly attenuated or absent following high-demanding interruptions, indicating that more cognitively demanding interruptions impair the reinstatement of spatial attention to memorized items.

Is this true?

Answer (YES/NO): NO